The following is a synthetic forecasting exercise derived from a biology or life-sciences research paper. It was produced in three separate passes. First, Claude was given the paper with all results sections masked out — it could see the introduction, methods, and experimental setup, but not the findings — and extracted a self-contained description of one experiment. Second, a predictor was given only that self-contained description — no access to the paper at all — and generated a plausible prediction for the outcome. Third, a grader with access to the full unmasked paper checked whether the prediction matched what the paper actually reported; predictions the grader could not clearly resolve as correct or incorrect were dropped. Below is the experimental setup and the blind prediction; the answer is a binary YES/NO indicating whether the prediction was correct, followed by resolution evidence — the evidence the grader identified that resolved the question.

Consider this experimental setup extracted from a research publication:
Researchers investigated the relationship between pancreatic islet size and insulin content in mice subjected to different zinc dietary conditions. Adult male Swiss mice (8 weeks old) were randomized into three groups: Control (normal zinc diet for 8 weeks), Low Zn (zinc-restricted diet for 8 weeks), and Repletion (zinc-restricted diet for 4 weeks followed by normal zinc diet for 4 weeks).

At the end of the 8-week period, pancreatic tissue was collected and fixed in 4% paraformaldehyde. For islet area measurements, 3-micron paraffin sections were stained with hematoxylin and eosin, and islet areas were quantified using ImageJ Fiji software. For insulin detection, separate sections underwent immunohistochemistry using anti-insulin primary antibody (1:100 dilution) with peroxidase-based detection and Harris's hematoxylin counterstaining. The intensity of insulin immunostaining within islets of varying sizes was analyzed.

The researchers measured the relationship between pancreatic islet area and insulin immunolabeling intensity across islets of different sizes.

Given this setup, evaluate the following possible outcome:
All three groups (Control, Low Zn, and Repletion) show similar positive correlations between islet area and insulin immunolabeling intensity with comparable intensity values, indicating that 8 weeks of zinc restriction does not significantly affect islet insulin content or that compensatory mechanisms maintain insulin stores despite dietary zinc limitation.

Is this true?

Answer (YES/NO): NO